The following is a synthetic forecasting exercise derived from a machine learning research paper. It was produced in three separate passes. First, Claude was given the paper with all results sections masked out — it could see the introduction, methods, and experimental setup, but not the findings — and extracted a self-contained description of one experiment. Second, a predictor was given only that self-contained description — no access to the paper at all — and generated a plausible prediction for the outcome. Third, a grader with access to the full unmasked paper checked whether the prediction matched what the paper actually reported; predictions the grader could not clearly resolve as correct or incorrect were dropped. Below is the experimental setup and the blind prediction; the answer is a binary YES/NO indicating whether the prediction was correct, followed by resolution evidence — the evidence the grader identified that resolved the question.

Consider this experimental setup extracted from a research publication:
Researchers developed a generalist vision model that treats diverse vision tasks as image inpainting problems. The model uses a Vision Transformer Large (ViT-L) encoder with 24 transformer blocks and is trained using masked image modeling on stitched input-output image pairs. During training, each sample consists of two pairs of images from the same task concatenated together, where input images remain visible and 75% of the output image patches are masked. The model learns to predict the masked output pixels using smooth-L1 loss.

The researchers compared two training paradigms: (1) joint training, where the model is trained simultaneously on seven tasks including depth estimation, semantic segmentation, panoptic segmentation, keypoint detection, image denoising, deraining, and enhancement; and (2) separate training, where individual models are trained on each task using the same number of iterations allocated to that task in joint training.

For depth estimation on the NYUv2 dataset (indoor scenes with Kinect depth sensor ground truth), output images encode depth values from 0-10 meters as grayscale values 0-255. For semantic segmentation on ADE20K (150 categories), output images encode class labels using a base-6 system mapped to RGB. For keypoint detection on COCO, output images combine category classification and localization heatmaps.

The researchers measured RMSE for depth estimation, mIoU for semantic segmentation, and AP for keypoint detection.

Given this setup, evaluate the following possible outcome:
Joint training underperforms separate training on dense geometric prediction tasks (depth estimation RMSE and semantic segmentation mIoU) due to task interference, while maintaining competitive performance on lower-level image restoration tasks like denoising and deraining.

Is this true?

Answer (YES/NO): NO